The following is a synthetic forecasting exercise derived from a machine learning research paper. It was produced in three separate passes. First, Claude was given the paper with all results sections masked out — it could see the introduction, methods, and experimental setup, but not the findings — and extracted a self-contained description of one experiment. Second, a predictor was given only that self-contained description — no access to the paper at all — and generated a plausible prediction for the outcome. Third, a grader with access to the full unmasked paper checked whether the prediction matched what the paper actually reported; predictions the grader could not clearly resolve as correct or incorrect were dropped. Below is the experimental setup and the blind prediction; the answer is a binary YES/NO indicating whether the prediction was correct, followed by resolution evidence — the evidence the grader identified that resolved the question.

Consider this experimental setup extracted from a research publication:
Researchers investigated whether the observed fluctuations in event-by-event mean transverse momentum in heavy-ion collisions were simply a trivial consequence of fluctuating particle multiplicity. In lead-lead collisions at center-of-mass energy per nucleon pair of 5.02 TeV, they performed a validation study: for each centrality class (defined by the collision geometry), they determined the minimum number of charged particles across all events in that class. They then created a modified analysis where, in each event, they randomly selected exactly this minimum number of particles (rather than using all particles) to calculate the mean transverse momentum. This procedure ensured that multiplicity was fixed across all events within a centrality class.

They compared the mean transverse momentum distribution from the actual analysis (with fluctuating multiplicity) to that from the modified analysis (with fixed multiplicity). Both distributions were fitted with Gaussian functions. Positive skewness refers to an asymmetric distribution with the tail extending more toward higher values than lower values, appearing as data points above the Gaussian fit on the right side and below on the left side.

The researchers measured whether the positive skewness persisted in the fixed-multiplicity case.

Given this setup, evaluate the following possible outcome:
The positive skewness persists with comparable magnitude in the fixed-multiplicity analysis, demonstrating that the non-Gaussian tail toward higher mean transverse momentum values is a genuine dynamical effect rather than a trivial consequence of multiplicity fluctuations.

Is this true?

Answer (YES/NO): YES